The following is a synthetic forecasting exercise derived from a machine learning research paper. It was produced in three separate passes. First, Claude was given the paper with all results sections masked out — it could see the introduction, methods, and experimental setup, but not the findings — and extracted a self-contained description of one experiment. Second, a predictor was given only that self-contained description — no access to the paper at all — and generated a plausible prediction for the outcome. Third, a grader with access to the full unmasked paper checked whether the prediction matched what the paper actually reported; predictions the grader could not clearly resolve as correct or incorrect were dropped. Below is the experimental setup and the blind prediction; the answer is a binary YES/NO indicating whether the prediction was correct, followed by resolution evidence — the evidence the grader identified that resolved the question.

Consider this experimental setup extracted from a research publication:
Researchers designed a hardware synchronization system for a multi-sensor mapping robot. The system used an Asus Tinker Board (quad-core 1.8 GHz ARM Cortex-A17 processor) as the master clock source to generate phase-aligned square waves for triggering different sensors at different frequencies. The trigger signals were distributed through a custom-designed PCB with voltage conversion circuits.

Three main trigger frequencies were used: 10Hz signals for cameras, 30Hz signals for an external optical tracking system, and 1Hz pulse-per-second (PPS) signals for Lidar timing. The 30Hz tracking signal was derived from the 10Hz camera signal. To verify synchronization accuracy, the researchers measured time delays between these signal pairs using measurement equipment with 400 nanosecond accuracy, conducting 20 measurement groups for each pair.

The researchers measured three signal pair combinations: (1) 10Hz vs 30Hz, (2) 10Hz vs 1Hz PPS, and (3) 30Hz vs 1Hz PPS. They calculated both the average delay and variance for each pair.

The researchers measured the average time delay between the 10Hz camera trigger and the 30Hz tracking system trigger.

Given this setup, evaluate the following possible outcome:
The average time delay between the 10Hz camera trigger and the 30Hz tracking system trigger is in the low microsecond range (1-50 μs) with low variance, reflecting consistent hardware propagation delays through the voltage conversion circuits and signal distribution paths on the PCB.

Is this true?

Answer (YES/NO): NO